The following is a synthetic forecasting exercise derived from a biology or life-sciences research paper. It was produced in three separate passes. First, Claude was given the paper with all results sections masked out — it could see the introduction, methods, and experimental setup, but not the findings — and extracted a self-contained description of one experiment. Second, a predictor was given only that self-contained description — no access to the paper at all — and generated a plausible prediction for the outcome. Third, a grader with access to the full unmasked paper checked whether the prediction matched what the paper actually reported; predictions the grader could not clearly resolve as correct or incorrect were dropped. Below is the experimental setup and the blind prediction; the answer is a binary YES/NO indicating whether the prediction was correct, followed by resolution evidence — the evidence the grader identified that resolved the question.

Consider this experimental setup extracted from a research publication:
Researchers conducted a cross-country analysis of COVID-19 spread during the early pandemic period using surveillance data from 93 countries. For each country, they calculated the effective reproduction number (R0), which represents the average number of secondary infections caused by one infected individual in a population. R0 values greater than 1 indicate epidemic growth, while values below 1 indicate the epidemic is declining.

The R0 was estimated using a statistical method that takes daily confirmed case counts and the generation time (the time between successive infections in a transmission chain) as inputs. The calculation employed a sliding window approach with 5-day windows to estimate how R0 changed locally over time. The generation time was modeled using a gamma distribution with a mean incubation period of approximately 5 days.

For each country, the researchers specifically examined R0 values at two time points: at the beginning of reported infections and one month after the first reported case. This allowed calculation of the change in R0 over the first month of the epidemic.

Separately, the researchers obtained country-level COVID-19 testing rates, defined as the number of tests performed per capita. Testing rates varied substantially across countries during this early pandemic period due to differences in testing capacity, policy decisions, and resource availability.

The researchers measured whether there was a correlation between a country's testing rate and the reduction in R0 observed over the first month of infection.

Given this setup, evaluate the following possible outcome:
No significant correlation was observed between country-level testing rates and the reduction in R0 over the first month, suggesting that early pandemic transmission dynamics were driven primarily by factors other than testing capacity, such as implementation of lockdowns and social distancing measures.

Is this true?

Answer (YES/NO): NO